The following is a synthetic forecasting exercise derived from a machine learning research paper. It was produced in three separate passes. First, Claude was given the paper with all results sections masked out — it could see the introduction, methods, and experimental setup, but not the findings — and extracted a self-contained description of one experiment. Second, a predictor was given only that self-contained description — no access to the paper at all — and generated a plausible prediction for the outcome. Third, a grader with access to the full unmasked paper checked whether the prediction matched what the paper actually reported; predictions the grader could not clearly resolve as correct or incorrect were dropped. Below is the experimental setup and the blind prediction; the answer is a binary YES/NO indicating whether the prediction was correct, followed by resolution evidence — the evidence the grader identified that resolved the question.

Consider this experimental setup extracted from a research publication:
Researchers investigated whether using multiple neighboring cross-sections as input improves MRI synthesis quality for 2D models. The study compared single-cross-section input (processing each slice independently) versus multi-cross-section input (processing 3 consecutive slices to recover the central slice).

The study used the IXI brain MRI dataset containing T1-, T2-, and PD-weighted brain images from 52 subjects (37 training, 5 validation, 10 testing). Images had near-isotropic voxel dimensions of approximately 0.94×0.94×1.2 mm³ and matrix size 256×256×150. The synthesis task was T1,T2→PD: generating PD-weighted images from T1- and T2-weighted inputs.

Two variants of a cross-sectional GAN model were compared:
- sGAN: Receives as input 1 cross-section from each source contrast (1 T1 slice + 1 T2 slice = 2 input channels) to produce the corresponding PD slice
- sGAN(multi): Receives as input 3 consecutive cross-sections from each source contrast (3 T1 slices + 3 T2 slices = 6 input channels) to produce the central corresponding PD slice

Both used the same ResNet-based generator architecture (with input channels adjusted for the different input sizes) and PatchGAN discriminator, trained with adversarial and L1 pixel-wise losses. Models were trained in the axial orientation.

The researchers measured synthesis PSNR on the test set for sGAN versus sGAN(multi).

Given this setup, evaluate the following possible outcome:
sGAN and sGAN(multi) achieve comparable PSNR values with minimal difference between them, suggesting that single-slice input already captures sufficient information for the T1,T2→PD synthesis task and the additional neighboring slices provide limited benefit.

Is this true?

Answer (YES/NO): NO